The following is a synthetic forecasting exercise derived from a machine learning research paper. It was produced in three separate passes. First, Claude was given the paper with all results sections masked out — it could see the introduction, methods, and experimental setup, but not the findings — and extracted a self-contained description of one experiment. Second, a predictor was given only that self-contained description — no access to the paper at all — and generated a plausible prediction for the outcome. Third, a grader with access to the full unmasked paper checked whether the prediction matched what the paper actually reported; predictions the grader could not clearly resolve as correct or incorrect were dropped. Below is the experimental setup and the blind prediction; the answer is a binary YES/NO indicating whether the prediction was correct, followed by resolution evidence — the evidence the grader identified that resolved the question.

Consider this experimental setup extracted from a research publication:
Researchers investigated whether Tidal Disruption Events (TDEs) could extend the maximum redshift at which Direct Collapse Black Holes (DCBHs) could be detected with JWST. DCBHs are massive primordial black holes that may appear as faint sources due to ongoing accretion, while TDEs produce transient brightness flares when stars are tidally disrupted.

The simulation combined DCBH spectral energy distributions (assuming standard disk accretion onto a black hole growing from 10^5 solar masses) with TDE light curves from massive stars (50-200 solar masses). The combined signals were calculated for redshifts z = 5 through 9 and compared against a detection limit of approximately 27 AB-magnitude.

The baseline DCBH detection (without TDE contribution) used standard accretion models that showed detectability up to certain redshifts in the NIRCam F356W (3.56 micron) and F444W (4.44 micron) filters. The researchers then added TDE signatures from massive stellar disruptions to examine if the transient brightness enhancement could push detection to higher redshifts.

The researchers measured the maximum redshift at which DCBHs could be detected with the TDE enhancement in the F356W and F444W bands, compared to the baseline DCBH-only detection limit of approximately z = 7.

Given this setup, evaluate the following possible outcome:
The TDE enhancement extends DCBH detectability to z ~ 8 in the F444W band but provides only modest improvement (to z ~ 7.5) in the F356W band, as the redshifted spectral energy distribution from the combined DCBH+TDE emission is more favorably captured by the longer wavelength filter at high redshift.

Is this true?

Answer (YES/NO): NO